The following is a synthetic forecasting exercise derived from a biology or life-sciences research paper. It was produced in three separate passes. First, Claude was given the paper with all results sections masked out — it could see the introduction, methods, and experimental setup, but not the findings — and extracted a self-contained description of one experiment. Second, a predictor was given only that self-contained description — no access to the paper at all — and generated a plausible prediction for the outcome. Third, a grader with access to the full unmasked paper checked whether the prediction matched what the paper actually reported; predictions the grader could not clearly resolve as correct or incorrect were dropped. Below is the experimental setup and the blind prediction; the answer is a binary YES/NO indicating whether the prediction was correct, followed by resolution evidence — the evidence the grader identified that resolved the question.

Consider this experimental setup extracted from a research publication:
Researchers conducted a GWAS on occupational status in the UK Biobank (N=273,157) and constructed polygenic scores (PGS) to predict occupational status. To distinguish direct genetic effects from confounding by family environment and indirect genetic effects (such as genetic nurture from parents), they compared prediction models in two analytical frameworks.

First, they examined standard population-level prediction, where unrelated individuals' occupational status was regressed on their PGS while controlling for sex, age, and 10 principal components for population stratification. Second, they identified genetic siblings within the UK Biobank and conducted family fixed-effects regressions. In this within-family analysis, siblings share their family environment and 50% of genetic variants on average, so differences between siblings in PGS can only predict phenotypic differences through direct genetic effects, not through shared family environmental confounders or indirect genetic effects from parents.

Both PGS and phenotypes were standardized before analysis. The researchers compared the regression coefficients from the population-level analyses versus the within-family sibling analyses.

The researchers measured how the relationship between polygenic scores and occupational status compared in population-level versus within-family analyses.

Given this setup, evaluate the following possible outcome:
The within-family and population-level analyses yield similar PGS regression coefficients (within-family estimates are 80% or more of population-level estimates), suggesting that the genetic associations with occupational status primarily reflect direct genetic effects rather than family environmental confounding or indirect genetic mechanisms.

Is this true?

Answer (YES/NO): NO